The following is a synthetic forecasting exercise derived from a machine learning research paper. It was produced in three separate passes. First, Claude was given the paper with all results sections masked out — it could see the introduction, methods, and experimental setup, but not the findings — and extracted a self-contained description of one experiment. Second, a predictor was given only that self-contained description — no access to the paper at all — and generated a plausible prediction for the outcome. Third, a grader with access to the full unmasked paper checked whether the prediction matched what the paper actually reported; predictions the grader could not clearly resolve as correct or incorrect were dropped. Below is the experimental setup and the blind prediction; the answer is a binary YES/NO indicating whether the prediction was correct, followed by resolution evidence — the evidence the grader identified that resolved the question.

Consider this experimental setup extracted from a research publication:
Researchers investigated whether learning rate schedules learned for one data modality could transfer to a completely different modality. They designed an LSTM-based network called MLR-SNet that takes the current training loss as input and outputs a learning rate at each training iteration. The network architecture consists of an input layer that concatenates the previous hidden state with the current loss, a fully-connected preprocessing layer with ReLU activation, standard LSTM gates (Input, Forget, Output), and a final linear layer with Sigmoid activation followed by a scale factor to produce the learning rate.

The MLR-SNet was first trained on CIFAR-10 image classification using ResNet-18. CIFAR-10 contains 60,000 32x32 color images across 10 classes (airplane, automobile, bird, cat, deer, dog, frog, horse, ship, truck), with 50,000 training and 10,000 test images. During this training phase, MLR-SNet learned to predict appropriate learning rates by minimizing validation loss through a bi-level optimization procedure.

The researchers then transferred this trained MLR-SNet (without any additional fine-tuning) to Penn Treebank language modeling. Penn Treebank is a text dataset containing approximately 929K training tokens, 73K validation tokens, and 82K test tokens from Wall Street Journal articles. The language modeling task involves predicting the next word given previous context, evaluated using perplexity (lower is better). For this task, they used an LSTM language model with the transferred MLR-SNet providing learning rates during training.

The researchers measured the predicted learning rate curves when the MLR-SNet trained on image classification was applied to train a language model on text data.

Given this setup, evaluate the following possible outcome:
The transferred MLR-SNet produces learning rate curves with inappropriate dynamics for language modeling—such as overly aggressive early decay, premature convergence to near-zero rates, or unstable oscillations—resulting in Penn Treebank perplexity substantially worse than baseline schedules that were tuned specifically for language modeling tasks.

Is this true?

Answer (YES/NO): NO